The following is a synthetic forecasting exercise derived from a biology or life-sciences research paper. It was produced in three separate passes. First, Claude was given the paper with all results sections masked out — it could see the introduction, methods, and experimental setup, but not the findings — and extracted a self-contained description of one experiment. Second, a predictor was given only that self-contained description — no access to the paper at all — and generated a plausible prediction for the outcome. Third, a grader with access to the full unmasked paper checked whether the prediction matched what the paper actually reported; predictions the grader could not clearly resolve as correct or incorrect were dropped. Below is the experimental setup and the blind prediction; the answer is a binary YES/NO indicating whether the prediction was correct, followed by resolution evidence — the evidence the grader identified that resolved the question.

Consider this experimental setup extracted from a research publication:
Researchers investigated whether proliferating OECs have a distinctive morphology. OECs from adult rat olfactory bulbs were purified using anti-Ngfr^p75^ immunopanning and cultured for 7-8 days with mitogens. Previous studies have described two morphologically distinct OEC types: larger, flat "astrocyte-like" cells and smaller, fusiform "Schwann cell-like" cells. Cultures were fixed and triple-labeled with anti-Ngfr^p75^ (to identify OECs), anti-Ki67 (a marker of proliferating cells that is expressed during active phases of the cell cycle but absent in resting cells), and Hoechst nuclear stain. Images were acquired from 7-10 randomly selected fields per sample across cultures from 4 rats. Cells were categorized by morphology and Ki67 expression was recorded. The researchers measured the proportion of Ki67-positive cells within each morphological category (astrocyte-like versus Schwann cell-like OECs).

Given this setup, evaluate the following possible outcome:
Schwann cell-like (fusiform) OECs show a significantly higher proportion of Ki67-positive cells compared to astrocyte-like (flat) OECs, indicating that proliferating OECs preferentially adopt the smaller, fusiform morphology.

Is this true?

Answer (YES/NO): NO